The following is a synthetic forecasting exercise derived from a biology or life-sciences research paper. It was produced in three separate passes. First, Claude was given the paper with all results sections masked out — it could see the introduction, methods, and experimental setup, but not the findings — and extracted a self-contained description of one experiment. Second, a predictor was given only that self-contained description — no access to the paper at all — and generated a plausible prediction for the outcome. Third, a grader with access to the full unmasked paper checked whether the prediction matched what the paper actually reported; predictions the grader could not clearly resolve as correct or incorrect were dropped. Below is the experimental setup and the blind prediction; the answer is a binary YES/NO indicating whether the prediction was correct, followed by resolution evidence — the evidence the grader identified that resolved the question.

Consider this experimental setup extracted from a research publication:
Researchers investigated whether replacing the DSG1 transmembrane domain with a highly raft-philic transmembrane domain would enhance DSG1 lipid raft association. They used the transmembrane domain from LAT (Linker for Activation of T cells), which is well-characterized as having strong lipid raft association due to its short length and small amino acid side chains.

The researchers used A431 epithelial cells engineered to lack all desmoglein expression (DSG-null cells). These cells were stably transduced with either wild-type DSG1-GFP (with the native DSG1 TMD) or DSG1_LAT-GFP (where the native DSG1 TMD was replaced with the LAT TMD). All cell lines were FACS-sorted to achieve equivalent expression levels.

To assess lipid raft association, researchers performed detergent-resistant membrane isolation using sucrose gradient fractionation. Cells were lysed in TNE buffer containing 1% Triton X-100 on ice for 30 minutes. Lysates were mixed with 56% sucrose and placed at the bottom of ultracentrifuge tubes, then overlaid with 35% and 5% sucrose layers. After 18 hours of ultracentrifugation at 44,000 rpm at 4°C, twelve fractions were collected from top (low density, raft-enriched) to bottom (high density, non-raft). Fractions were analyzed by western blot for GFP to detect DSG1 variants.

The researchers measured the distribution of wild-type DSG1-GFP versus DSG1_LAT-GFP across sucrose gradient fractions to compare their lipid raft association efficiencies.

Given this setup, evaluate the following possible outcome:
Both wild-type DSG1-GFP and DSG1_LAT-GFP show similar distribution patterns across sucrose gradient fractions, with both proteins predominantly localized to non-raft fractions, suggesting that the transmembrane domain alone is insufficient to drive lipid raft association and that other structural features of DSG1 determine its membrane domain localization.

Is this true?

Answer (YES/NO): NO